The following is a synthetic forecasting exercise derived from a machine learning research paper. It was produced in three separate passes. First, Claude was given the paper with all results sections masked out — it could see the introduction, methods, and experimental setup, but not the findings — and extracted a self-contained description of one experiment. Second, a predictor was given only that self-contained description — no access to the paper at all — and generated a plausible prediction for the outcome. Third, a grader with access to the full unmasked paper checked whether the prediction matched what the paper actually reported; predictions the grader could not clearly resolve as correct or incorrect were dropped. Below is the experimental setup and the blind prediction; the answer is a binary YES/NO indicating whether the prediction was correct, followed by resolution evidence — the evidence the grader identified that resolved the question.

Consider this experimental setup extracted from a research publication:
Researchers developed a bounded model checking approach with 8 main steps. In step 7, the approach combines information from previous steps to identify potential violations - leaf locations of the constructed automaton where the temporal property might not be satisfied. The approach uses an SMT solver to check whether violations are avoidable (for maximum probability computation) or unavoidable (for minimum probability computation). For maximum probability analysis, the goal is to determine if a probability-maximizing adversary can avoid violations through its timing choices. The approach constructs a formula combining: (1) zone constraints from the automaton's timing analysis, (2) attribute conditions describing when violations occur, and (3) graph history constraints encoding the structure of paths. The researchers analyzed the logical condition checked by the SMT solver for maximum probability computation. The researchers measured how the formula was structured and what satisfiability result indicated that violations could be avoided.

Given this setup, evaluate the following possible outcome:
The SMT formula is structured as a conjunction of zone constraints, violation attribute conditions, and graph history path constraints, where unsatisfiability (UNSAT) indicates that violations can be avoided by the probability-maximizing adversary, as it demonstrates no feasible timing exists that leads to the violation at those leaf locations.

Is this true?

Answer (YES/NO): NO